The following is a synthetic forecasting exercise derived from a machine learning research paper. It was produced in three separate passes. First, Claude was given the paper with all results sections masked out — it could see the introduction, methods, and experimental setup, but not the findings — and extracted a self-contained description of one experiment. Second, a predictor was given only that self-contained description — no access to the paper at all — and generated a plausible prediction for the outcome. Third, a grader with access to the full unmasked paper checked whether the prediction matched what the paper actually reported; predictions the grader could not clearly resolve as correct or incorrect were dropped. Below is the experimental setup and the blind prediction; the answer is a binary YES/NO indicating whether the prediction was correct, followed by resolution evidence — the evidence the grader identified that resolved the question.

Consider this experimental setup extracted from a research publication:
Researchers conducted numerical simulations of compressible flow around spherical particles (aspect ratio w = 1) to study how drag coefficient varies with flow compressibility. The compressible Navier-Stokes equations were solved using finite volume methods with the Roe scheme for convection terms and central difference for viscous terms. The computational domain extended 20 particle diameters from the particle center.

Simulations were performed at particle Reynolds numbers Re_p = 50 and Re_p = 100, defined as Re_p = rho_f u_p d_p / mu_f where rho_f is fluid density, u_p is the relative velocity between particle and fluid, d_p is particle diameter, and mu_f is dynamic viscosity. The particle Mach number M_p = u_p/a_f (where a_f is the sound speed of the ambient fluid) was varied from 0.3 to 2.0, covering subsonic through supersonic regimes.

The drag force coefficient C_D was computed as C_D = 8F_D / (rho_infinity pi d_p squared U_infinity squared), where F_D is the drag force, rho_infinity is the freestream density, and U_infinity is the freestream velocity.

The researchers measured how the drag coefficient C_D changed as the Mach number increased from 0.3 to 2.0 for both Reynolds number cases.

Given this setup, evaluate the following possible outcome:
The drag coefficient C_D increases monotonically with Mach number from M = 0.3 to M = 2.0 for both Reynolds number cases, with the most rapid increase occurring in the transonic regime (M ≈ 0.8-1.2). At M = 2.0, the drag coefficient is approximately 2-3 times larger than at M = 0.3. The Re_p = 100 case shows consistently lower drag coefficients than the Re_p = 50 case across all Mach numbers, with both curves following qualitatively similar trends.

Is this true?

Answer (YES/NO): NO